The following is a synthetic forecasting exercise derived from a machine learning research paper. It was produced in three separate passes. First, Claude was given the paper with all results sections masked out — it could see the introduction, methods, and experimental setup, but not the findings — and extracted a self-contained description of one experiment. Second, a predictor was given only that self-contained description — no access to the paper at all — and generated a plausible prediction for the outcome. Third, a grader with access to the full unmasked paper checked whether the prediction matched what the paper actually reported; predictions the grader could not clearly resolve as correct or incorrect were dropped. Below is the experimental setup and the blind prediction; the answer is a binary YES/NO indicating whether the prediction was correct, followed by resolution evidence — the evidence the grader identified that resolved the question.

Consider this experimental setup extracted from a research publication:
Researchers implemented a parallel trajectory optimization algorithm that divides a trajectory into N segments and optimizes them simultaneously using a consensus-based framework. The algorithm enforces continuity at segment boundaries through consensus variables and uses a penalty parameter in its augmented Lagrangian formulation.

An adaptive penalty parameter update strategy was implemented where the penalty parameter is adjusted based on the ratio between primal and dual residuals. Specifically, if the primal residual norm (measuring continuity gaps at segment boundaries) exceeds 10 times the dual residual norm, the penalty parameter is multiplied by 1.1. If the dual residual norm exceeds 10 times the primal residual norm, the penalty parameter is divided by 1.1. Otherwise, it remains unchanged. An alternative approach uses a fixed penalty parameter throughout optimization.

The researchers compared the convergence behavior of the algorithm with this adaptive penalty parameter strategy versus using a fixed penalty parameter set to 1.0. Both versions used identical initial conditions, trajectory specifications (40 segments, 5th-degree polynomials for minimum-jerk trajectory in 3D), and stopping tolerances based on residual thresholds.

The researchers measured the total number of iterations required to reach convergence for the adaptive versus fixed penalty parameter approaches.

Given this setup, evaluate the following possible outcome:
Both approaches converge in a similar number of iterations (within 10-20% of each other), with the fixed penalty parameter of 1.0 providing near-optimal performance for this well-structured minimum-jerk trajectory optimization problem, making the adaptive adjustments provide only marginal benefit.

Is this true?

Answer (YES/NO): NO